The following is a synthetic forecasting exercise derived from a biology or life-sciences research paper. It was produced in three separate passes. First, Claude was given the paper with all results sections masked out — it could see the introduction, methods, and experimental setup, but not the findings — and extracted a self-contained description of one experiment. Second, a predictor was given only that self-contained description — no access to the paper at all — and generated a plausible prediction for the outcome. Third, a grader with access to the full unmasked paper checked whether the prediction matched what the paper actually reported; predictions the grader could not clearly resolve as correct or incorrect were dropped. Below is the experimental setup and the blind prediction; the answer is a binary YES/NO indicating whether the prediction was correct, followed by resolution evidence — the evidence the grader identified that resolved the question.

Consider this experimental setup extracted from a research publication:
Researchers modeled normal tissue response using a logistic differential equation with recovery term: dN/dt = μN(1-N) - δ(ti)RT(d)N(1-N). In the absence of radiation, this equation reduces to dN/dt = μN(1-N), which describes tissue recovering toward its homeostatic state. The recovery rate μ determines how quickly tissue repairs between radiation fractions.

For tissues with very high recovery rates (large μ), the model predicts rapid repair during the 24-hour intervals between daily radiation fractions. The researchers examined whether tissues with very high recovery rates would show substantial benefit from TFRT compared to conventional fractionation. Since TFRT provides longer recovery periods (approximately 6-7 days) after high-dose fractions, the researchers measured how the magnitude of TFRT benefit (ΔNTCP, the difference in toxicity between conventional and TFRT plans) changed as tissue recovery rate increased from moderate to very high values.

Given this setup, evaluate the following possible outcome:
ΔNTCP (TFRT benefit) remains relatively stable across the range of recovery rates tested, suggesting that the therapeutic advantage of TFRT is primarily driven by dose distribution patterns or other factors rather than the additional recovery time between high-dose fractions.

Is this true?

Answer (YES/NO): NO